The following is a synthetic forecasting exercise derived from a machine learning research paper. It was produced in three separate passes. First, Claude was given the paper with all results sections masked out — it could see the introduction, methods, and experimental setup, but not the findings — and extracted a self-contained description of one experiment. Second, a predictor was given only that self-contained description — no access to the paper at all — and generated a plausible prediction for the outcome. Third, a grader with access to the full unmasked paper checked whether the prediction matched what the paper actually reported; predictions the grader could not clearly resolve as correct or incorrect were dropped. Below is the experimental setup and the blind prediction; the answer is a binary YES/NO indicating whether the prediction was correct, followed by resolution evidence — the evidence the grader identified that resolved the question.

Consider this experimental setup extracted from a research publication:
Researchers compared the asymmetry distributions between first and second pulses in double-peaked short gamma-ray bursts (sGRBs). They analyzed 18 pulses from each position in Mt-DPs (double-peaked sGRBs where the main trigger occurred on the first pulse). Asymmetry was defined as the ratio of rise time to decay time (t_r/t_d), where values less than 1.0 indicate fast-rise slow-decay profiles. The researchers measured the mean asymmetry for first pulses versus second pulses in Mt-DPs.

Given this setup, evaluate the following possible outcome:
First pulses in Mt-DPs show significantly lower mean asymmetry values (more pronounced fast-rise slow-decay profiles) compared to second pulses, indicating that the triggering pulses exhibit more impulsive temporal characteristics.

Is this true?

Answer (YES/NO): YES